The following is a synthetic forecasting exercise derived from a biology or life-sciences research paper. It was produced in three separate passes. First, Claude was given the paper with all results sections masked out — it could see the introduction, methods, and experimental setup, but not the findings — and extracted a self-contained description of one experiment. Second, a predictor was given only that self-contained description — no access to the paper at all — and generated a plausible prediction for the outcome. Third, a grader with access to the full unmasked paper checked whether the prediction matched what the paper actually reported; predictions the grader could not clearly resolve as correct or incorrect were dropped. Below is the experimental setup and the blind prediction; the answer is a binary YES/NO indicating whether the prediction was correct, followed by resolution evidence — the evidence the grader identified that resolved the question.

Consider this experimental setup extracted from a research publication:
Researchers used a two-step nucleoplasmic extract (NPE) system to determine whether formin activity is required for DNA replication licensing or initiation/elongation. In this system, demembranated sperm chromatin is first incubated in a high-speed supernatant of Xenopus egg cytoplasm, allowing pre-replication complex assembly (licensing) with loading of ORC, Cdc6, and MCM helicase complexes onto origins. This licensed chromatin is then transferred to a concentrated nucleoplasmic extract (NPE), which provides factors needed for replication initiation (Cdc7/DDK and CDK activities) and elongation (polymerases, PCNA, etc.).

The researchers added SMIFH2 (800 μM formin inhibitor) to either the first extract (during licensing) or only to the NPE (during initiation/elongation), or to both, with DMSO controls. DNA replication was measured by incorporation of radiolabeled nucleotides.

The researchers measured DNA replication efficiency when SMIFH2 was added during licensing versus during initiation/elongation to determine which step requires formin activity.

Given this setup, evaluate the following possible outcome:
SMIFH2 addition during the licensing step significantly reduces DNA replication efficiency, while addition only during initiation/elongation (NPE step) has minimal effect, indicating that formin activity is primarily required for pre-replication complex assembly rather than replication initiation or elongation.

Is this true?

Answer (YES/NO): NO